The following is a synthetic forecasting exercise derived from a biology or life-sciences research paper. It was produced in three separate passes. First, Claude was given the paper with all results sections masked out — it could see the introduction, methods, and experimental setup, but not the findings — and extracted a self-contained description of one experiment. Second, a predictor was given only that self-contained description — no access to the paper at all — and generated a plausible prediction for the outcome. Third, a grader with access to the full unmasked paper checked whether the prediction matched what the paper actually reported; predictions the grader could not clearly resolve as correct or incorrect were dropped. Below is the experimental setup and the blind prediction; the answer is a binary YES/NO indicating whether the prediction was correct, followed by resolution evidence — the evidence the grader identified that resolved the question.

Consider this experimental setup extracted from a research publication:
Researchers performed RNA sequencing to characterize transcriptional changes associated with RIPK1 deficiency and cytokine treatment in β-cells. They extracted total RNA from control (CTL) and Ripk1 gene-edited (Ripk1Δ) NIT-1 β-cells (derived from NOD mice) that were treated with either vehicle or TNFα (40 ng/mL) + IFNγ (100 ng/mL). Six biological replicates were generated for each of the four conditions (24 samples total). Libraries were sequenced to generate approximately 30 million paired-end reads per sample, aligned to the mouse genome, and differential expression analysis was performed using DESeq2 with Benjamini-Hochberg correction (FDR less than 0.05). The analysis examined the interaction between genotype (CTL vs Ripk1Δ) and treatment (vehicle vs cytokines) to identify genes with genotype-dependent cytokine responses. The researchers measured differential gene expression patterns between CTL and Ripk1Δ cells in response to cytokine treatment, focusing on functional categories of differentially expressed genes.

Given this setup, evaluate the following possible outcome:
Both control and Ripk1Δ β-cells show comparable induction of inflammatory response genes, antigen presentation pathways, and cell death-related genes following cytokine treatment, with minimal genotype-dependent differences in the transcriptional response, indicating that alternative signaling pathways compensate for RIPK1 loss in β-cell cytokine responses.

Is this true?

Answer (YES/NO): NO